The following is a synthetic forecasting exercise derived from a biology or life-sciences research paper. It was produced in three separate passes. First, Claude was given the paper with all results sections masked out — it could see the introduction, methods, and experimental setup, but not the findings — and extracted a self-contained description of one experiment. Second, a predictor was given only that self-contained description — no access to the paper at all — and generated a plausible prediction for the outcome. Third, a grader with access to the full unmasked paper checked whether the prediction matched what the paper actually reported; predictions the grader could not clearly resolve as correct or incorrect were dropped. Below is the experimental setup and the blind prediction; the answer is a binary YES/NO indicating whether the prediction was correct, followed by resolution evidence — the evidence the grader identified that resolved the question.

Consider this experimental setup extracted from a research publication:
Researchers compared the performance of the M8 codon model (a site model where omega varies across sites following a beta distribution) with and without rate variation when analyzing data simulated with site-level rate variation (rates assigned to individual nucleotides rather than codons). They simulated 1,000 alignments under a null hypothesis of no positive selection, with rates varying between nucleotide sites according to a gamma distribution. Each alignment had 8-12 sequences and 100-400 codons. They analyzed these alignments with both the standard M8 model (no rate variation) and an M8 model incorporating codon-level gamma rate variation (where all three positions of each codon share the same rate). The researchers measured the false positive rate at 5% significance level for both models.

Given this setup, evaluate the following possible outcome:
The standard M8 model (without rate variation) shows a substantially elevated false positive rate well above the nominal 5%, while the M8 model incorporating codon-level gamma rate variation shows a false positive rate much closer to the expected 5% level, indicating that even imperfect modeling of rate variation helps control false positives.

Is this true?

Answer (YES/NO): YES